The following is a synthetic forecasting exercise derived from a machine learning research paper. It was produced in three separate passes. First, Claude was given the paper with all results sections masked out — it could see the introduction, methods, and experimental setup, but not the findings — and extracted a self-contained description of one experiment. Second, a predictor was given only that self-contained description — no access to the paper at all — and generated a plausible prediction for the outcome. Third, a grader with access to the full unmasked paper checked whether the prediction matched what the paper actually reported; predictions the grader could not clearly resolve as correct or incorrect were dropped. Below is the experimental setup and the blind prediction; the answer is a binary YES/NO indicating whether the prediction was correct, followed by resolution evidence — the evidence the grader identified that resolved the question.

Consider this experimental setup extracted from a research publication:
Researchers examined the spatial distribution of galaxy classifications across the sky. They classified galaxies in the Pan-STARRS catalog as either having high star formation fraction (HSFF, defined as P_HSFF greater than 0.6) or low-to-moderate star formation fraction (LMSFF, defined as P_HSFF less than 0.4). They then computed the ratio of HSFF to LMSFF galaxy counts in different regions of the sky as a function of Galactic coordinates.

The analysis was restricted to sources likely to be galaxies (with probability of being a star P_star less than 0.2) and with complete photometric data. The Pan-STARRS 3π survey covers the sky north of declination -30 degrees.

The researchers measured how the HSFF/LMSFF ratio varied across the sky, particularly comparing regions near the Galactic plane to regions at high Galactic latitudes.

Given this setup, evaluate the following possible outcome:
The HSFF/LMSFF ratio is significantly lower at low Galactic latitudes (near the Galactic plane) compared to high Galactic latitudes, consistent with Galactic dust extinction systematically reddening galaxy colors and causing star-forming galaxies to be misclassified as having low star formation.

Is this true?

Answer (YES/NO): YES